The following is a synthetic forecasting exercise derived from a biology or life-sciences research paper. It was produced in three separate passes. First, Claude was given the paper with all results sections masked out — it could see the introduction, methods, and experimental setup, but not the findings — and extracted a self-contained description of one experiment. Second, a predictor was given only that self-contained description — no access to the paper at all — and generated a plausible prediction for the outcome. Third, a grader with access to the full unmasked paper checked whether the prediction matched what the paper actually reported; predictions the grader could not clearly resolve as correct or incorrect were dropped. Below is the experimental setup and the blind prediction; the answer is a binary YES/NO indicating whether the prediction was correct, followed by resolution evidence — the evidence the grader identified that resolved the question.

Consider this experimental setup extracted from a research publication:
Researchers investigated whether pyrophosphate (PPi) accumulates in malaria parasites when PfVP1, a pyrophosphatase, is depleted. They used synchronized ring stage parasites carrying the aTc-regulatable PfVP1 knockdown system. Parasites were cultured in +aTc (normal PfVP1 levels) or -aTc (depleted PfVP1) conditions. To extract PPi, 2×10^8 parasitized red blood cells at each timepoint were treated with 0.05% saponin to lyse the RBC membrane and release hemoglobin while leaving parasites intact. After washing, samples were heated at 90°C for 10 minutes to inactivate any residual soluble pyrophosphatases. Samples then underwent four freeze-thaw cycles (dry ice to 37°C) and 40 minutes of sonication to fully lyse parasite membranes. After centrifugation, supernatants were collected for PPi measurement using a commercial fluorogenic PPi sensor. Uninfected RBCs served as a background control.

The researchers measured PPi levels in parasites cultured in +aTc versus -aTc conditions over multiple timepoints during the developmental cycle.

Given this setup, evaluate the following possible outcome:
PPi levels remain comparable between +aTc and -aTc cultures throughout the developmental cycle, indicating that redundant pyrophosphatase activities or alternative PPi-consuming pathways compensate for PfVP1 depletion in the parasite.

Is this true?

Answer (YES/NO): NO